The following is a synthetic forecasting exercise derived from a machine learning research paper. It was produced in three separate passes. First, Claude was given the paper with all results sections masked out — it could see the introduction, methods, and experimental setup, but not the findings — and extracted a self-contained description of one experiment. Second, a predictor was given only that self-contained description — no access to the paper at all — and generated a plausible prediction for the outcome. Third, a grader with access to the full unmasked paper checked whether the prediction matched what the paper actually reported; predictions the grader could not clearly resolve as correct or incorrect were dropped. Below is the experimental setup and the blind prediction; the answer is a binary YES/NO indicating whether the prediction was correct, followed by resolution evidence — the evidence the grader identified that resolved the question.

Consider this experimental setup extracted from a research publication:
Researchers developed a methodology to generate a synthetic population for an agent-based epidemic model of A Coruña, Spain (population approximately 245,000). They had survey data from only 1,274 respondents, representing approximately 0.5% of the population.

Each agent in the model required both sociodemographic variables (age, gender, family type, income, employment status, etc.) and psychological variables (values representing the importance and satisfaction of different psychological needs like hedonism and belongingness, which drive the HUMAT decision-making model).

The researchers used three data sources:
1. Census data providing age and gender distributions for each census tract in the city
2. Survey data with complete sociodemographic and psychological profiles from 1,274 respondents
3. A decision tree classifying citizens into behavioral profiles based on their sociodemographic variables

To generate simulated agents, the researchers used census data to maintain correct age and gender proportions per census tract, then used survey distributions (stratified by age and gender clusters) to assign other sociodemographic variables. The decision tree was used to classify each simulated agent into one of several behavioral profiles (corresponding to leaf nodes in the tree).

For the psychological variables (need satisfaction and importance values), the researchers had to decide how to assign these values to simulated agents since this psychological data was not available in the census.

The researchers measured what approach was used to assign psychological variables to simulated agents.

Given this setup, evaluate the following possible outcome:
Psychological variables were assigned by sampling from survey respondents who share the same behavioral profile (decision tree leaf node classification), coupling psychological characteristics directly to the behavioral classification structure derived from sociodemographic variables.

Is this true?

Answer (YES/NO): YES